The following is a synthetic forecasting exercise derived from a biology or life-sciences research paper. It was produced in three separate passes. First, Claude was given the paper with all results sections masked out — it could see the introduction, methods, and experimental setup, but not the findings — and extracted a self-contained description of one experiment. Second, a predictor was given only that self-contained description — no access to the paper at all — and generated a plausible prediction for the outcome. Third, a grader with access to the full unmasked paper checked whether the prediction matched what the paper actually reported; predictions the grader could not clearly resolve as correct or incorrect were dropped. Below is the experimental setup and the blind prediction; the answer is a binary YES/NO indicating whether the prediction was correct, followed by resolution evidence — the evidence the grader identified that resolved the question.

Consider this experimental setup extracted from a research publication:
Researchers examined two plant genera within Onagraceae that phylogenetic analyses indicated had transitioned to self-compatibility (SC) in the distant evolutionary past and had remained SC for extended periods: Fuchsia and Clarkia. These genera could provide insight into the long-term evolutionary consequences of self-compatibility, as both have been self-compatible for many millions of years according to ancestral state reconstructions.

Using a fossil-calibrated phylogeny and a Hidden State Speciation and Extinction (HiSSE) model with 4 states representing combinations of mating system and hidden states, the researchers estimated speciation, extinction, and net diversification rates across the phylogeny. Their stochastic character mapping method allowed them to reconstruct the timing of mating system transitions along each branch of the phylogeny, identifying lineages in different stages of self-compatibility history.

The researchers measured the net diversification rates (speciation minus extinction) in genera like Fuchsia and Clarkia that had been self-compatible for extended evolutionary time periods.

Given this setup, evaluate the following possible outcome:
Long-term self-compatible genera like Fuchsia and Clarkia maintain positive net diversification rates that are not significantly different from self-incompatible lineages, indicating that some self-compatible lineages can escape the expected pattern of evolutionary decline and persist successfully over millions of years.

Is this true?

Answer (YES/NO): NO